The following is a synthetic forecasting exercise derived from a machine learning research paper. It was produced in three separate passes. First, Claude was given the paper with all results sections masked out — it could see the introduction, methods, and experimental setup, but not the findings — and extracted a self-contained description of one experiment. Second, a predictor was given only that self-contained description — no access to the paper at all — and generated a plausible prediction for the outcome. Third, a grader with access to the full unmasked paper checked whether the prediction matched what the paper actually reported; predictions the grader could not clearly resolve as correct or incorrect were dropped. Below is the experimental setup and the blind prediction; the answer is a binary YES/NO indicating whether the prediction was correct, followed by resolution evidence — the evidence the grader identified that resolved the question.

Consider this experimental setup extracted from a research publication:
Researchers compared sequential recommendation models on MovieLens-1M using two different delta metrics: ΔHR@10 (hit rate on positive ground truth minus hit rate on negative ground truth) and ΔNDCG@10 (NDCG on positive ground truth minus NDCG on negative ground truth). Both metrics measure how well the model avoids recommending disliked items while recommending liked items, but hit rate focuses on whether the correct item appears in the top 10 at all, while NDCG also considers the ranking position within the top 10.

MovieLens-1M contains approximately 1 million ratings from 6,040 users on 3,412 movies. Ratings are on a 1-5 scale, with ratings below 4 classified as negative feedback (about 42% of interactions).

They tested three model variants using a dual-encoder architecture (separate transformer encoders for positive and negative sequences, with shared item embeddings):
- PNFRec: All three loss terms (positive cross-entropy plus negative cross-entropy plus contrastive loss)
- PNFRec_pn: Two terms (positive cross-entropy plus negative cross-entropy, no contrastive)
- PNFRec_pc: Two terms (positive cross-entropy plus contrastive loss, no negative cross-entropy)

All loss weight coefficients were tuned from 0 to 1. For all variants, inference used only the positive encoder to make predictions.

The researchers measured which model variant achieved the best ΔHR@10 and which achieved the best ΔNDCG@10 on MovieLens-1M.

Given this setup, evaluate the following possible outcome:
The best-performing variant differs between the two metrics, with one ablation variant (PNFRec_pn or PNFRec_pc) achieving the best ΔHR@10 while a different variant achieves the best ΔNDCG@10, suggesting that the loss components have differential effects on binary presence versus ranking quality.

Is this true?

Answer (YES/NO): YES